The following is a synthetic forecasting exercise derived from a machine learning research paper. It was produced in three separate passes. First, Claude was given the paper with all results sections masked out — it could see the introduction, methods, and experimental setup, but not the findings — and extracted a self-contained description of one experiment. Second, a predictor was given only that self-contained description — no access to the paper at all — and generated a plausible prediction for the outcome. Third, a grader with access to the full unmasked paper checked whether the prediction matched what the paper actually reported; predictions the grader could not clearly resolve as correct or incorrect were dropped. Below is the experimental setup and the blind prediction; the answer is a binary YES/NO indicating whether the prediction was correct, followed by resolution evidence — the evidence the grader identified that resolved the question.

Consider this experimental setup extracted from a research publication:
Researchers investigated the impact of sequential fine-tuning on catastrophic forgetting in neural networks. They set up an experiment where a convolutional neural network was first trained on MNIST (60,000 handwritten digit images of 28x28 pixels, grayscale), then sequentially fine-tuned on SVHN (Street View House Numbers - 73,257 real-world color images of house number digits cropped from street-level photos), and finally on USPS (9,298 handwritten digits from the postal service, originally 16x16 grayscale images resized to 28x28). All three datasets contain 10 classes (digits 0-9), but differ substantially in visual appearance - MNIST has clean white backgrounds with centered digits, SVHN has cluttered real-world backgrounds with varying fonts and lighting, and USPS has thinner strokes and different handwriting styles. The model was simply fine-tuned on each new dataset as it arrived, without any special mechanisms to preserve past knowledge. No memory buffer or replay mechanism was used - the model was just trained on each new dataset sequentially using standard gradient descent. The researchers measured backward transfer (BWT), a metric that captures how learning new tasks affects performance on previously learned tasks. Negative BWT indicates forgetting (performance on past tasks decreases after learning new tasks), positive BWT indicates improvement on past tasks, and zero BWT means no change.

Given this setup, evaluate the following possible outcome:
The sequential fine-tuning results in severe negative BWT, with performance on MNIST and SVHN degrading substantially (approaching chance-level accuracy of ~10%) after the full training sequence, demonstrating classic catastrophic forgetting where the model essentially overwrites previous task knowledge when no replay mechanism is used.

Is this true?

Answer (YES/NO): NO